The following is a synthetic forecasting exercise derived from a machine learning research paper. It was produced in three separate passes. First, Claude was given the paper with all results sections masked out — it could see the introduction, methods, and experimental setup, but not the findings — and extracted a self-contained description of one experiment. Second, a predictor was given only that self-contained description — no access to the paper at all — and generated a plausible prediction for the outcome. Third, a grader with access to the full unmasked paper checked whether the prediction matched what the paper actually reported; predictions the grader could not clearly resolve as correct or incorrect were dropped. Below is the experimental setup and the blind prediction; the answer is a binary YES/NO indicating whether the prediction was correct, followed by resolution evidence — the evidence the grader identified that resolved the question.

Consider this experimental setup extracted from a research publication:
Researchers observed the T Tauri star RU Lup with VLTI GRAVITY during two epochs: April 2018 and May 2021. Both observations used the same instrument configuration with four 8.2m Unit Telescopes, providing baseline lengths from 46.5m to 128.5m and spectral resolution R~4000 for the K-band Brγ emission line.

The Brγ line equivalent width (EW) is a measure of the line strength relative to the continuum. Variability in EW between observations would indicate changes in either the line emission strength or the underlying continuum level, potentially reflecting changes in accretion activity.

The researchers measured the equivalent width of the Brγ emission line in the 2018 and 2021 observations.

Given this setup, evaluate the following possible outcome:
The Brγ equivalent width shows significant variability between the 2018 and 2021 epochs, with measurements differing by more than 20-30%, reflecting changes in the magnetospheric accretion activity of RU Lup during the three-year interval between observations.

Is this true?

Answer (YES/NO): NO